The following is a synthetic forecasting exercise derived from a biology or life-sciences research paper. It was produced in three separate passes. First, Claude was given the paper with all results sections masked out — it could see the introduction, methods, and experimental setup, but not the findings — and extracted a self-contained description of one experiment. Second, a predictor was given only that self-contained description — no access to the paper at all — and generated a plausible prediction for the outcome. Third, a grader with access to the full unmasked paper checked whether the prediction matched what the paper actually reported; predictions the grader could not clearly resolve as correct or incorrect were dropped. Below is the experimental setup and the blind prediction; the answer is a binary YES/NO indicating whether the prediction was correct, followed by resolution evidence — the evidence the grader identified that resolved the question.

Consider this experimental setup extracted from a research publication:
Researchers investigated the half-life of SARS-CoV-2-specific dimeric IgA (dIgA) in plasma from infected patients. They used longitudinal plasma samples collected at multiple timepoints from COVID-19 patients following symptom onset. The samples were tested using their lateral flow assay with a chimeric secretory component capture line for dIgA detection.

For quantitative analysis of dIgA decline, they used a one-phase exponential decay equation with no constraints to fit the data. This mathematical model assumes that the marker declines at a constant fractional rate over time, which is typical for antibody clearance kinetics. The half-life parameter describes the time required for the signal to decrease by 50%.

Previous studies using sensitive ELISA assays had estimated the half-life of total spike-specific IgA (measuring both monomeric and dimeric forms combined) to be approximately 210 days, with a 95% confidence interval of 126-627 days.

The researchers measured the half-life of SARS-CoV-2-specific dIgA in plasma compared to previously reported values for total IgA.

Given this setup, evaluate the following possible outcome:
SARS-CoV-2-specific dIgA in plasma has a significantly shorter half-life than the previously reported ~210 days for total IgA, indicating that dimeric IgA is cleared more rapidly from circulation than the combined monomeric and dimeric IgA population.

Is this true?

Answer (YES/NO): YES